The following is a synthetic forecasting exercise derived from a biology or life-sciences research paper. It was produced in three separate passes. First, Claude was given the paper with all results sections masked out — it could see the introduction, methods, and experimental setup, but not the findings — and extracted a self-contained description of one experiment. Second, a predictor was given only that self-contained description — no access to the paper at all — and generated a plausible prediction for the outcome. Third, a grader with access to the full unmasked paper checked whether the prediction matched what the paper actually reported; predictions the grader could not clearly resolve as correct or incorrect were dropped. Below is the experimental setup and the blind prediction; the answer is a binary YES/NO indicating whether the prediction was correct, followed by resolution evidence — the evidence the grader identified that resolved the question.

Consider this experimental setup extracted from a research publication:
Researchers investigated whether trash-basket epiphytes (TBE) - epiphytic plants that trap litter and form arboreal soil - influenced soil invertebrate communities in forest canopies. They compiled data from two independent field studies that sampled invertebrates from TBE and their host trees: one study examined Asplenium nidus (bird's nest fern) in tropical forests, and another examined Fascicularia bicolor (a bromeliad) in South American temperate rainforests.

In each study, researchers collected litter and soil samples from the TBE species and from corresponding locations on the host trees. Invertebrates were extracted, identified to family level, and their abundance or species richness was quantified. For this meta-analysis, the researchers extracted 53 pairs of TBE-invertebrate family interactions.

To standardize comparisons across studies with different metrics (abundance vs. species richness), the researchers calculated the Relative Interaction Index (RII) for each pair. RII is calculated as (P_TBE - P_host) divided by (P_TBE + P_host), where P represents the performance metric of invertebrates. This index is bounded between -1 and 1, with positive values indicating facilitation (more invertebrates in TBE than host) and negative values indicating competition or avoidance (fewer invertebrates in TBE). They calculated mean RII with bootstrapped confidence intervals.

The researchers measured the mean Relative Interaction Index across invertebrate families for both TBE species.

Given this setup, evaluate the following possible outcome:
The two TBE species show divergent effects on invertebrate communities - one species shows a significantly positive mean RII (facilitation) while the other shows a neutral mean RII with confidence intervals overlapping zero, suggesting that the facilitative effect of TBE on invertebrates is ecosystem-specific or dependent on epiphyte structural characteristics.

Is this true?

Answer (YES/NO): NO